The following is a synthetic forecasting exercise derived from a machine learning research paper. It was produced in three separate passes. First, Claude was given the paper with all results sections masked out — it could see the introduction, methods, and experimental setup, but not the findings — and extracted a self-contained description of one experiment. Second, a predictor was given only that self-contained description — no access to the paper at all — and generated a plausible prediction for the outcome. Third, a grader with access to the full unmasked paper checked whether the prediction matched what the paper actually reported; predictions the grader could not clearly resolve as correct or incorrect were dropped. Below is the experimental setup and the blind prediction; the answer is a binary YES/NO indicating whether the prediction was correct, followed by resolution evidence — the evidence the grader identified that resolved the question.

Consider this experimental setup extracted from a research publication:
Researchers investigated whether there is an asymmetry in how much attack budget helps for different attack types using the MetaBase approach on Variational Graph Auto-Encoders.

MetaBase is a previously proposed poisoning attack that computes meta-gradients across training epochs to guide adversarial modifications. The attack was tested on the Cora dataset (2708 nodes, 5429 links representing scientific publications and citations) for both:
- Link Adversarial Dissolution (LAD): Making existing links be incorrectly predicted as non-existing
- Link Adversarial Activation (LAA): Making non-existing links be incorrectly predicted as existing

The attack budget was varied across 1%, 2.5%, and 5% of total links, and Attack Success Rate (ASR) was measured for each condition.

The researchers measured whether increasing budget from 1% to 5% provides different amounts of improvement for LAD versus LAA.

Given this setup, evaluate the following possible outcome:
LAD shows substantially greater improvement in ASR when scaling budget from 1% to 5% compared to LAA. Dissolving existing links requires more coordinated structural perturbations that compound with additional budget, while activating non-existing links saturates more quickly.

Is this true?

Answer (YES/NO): NO